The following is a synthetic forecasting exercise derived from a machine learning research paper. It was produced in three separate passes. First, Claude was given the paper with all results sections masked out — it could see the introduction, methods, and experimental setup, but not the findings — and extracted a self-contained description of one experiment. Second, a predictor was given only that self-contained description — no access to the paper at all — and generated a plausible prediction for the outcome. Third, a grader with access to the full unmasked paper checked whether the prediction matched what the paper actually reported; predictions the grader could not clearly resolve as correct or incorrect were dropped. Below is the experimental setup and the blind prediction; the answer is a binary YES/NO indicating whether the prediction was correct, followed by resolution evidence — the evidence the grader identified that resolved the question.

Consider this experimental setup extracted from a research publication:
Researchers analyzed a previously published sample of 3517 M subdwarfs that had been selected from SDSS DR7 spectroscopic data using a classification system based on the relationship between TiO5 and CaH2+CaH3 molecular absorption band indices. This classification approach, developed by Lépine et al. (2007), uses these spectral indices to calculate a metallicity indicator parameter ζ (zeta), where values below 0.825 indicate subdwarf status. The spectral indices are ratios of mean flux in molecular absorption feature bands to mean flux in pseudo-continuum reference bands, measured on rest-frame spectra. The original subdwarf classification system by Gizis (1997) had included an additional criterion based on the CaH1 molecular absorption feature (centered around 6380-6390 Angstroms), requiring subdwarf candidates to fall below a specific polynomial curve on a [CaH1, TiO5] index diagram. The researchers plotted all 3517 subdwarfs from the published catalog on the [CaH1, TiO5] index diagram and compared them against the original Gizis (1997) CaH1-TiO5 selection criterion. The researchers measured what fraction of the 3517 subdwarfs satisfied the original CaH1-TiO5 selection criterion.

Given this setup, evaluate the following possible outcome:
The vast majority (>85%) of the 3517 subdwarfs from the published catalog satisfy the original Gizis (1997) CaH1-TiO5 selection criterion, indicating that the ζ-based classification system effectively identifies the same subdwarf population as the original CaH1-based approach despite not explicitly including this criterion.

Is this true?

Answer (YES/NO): NO